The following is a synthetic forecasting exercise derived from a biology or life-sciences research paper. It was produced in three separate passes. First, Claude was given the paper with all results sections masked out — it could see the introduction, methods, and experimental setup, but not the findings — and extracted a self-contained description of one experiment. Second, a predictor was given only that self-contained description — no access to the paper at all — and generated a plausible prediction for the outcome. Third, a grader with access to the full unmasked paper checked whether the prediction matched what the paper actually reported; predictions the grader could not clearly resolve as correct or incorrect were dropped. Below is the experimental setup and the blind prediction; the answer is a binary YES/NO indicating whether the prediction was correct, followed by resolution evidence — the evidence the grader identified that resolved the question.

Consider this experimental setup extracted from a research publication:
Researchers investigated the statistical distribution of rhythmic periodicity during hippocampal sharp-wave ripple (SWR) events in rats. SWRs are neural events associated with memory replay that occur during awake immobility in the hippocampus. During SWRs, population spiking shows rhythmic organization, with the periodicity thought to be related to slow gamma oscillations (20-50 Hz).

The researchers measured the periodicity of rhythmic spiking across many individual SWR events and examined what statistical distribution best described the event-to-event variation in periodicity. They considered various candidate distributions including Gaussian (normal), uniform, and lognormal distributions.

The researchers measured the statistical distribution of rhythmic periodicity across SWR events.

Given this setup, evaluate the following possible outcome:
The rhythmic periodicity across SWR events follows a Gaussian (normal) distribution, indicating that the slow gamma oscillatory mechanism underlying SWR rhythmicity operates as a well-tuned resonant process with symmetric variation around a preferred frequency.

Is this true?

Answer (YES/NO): NO